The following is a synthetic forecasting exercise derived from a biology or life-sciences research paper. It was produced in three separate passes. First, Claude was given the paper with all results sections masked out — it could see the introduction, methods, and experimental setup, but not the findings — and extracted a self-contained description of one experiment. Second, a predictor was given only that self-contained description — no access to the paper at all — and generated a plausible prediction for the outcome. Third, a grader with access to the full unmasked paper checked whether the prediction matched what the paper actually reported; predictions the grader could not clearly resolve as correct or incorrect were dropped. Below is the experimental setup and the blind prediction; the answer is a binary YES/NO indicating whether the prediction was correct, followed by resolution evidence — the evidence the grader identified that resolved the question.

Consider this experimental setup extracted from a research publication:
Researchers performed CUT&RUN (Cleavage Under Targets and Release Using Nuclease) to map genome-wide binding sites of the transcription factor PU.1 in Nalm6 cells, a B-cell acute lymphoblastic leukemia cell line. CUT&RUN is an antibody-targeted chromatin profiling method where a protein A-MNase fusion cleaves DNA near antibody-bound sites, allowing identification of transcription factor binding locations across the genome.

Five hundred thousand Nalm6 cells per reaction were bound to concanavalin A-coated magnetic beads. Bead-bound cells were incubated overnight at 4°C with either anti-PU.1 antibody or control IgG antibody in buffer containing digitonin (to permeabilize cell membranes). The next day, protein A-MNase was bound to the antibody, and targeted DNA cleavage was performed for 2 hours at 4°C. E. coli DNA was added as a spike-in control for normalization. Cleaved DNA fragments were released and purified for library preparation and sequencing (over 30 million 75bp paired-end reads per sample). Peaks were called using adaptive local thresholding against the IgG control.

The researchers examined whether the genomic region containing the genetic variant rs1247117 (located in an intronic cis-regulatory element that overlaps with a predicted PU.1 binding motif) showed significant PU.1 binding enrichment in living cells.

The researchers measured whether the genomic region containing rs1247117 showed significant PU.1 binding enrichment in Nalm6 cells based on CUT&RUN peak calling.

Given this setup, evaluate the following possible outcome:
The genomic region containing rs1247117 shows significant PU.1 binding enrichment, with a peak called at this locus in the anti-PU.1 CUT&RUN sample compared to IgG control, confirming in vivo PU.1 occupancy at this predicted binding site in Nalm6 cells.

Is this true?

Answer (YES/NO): YES